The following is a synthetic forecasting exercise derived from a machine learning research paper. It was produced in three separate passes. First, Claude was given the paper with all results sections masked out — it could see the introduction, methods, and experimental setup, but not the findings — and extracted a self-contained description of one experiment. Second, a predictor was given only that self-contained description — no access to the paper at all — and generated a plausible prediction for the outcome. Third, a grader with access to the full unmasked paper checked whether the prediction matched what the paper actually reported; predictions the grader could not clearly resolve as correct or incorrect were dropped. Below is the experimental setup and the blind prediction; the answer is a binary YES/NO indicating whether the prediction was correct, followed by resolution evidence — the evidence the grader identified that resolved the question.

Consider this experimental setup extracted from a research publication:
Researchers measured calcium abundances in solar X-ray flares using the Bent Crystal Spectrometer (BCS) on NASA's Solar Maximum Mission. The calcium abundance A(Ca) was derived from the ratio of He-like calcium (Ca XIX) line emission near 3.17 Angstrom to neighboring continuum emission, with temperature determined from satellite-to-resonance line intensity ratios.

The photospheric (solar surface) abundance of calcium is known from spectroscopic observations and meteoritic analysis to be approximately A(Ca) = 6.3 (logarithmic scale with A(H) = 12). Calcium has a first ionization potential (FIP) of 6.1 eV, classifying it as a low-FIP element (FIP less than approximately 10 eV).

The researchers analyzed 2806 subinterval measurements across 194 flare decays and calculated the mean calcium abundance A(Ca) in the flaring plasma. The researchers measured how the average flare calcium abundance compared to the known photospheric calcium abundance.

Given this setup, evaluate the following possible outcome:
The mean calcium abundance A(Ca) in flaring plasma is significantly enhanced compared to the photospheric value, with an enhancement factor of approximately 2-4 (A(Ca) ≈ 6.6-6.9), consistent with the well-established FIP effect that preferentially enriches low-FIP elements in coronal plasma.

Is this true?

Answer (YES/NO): YES